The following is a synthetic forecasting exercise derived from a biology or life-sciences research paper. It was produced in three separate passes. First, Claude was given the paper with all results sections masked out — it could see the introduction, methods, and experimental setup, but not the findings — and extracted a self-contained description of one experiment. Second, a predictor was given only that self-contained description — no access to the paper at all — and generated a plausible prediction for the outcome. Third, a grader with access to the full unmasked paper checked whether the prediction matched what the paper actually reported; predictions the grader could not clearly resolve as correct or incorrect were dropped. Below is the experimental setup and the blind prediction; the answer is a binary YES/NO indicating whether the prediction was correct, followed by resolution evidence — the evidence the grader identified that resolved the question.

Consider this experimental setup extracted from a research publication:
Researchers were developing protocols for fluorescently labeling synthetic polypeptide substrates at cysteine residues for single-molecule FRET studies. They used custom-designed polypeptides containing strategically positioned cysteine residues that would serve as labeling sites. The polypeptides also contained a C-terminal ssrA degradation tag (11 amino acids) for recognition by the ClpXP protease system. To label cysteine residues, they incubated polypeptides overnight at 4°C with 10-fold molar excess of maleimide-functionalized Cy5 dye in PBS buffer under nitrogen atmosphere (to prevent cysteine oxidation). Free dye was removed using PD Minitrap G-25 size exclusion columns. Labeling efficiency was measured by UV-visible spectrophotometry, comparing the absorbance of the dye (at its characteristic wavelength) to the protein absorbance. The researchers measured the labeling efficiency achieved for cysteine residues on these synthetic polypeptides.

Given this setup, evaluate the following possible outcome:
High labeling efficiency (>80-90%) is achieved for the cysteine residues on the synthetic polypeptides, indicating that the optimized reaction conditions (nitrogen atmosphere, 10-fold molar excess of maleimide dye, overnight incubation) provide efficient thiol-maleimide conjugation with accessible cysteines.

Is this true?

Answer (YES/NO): YES